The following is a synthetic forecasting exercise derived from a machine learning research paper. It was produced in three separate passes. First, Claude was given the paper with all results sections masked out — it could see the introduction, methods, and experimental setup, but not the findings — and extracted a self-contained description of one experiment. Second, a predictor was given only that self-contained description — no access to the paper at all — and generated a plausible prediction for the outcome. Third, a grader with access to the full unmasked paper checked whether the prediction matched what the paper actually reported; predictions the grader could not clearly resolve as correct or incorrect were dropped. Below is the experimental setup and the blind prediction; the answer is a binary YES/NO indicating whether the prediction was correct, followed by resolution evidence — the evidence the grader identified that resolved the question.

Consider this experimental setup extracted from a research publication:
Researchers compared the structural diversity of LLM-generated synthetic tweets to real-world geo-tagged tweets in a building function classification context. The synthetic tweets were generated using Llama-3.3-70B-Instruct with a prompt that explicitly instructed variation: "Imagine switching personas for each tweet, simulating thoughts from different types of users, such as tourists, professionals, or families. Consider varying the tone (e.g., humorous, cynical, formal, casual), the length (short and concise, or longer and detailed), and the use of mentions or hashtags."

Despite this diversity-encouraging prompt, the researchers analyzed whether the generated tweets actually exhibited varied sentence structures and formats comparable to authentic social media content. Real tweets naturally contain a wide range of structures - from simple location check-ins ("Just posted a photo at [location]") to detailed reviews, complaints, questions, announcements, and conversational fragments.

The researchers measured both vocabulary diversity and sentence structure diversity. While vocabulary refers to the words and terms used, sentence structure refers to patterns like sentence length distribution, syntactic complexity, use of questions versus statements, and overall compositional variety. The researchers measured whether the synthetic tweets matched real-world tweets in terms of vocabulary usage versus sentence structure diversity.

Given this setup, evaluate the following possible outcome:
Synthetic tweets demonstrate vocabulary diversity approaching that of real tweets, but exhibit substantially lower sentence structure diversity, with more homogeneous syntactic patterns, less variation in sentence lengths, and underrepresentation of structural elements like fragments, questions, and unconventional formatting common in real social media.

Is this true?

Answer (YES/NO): YES